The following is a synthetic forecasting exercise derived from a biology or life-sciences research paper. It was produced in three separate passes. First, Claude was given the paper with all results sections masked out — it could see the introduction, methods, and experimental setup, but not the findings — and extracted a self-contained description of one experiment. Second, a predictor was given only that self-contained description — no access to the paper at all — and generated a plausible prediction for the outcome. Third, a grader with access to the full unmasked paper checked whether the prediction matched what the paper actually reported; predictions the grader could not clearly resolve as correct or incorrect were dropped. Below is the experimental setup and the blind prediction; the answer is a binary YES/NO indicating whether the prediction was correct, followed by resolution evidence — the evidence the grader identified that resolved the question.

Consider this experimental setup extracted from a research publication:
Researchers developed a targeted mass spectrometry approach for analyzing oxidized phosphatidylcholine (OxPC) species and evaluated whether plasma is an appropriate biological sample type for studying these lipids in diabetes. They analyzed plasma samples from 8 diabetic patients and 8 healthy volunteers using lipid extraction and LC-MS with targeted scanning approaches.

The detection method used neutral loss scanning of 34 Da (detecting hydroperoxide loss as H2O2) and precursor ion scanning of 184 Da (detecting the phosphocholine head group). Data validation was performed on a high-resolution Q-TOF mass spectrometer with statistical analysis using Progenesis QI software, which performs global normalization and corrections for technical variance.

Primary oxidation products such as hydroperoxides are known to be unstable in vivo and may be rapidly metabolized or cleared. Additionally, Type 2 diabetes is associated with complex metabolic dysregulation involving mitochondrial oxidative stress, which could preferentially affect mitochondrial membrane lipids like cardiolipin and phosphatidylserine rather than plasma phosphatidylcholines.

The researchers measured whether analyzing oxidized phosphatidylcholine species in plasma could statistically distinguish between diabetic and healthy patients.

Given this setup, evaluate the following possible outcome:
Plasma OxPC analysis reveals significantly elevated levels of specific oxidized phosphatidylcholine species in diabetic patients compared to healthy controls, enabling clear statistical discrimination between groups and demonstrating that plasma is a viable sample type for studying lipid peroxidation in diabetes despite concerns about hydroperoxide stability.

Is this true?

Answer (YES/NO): NO